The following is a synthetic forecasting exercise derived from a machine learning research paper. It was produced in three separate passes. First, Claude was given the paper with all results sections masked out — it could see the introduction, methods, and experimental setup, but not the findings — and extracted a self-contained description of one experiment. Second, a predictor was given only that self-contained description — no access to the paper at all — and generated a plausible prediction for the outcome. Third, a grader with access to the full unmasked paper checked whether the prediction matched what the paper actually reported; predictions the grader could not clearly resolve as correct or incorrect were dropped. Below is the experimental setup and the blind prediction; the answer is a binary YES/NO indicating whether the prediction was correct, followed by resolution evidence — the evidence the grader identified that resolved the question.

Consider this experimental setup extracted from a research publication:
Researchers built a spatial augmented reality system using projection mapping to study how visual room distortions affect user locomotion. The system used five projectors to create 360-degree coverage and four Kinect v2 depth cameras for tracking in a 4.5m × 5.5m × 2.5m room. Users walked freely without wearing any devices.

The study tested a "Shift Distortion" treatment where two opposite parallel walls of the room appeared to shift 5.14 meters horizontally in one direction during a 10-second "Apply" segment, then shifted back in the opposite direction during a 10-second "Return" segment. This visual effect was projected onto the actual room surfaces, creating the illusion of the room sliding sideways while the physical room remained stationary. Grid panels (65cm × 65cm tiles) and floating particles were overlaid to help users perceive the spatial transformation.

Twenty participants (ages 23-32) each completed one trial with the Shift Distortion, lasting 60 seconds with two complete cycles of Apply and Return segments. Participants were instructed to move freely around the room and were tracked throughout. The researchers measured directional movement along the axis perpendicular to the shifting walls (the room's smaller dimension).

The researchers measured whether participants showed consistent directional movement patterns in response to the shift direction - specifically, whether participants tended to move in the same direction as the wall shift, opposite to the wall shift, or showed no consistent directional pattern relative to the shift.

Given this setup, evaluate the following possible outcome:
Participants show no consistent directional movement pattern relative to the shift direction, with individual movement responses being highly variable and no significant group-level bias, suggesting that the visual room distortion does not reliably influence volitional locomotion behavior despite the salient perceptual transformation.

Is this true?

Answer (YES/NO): NO